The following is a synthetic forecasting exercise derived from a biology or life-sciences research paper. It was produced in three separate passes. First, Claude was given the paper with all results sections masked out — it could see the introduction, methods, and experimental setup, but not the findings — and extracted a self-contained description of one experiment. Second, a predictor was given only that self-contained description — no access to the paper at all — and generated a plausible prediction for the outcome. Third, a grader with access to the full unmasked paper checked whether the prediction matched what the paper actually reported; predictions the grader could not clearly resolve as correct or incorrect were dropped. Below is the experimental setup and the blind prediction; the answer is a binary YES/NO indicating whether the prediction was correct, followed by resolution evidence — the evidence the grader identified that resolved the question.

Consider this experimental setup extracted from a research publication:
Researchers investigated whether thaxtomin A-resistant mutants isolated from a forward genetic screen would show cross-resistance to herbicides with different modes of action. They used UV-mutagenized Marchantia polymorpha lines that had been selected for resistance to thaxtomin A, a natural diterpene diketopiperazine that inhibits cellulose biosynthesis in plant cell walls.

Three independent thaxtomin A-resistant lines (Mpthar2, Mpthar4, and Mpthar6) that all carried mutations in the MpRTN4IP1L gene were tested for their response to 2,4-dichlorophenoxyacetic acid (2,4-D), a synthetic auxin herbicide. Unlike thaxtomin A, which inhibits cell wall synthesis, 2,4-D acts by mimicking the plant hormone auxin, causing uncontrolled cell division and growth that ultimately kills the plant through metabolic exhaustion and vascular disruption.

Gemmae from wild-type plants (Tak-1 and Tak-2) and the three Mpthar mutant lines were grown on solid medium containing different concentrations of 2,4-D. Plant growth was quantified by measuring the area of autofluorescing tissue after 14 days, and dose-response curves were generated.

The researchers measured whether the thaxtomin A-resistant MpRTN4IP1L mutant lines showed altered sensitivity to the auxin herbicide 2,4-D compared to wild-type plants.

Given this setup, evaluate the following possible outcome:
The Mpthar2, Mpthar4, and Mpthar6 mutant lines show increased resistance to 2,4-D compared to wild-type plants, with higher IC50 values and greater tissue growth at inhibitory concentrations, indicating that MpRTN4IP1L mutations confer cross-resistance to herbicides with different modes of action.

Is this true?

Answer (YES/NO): NO